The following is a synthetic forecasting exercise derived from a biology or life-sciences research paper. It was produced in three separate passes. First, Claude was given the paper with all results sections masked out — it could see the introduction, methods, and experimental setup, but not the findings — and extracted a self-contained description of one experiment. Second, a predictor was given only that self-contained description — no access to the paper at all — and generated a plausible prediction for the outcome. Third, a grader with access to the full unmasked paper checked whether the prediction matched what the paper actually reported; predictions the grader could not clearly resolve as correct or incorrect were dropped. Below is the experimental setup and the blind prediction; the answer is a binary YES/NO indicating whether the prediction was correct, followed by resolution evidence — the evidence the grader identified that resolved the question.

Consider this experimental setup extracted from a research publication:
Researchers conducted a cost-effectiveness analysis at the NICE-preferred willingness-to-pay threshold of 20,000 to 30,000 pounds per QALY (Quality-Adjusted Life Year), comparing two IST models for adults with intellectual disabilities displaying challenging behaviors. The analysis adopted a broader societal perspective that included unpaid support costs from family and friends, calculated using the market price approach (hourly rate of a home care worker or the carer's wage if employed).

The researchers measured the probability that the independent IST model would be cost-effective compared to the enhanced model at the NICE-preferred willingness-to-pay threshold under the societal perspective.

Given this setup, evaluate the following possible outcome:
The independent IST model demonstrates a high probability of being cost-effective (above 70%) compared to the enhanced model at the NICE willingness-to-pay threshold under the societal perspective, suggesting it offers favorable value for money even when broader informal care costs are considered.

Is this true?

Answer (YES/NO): NO